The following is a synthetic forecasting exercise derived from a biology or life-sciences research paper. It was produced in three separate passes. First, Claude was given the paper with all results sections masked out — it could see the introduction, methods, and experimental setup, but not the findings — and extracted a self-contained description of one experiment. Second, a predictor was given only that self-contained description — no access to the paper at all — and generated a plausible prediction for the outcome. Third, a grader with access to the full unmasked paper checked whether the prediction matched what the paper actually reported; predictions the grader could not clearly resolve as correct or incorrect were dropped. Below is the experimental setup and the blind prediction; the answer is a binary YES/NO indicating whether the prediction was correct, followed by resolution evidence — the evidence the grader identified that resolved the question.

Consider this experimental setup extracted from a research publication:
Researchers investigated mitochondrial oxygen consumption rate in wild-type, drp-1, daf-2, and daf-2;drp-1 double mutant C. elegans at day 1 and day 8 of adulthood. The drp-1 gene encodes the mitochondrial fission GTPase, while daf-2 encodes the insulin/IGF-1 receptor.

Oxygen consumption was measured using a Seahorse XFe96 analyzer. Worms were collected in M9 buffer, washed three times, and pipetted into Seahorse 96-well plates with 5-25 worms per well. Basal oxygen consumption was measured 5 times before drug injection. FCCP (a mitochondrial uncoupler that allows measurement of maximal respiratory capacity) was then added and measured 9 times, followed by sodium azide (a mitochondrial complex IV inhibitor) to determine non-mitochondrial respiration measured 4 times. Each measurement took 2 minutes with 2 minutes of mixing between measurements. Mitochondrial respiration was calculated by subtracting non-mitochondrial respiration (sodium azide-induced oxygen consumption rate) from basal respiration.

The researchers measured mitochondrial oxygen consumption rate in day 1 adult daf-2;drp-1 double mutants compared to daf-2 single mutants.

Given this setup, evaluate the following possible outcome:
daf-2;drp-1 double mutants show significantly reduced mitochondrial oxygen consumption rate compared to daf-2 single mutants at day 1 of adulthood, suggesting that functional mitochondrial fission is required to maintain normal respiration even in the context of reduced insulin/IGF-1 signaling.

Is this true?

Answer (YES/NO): NO